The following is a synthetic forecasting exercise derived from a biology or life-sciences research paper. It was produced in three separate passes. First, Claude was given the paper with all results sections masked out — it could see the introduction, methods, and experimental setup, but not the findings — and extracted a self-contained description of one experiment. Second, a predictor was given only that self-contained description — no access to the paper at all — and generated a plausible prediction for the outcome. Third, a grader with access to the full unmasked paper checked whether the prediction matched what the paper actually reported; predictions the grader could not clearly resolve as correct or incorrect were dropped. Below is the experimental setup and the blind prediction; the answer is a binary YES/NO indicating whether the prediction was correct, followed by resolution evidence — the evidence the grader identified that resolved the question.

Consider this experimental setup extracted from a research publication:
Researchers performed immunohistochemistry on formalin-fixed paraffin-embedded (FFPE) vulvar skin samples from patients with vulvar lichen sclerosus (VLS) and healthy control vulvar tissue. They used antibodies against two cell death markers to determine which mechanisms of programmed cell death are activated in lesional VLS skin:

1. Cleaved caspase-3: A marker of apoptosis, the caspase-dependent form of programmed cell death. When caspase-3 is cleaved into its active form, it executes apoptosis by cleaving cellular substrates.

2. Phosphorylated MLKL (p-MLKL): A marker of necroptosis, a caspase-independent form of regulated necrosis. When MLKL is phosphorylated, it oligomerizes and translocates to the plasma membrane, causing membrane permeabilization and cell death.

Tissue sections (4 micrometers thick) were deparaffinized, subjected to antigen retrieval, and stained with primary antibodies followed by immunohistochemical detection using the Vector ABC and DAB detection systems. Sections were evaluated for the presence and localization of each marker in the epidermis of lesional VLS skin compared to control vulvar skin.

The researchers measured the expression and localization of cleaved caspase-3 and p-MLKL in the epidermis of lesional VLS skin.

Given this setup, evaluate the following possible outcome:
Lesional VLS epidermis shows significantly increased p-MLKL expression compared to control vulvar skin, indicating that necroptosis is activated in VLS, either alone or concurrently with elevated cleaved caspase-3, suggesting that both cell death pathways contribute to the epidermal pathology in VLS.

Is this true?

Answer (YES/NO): YES